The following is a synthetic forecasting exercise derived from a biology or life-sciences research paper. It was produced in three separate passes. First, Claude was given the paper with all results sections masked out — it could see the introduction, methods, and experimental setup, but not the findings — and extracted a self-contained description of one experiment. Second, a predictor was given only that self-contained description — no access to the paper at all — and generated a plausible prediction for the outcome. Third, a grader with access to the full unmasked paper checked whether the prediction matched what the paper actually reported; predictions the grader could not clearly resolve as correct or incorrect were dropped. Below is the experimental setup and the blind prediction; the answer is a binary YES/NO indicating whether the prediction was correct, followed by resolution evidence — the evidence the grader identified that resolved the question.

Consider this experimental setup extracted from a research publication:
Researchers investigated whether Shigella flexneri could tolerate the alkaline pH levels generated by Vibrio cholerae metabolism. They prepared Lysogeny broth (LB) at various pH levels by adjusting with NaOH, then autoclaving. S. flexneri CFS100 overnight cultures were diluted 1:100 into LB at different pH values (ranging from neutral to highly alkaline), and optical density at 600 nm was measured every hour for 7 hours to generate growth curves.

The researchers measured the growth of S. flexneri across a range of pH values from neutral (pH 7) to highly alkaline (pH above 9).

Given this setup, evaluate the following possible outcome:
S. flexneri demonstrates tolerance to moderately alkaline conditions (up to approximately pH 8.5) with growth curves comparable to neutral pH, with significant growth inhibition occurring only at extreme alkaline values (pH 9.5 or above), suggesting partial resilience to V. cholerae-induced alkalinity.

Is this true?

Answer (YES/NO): YES